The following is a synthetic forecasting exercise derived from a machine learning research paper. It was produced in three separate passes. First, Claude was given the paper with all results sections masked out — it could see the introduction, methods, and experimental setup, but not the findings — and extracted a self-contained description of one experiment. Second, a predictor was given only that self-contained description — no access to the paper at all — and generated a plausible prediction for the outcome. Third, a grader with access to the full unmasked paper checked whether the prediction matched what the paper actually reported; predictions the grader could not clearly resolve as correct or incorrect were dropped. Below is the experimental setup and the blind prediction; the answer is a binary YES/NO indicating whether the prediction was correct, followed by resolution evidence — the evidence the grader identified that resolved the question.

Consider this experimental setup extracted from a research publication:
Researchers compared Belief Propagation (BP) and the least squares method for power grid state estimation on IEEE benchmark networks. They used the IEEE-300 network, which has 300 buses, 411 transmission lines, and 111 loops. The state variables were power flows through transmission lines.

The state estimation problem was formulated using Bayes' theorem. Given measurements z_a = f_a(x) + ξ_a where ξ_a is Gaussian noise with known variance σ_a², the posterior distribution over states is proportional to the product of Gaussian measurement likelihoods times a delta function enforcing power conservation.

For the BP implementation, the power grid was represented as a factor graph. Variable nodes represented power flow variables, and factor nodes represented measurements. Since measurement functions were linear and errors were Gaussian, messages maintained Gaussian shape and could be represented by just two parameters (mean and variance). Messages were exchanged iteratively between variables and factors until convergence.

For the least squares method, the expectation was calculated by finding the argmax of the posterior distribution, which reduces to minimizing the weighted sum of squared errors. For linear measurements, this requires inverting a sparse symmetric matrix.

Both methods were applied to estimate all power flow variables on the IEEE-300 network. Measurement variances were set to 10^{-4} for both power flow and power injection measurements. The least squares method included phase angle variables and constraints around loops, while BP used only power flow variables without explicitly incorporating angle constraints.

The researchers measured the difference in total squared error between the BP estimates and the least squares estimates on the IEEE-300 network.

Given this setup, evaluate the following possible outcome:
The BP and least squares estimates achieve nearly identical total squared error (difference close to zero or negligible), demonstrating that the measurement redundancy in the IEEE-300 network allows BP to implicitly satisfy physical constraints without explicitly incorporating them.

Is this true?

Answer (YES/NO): YES